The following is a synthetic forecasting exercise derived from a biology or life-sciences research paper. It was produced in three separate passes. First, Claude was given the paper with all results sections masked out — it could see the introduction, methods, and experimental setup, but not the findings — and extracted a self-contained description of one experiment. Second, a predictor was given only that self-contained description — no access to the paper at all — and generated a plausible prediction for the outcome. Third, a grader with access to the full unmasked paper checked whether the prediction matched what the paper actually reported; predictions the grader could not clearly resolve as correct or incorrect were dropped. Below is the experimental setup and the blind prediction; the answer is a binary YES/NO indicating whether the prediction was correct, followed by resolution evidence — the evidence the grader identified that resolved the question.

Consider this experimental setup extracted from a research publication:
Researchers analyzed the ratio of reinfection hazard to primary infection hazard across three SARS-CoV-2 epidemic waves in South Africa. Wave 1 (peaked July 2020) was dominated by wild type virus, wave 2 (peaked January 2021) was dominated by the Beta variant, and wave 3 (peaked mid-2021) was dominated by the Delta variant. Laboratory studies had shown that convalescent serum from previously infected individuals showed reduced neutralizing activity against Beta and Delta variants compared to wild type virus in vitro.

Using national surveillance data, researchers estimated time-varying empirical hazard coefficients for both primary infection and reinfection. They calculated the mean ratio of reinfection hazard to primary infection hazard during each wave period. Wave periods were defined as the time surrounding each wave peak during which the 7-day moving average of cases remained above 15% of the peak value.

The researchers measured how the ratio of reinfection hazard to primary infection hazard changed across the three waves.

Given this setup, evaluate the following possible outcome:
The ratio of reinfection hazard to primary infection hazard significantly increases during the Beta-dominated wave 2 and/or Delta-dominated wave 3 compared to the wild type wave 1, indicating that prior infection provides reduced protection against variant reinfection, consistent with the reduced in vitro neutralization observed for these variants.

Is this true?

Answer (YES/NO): NO